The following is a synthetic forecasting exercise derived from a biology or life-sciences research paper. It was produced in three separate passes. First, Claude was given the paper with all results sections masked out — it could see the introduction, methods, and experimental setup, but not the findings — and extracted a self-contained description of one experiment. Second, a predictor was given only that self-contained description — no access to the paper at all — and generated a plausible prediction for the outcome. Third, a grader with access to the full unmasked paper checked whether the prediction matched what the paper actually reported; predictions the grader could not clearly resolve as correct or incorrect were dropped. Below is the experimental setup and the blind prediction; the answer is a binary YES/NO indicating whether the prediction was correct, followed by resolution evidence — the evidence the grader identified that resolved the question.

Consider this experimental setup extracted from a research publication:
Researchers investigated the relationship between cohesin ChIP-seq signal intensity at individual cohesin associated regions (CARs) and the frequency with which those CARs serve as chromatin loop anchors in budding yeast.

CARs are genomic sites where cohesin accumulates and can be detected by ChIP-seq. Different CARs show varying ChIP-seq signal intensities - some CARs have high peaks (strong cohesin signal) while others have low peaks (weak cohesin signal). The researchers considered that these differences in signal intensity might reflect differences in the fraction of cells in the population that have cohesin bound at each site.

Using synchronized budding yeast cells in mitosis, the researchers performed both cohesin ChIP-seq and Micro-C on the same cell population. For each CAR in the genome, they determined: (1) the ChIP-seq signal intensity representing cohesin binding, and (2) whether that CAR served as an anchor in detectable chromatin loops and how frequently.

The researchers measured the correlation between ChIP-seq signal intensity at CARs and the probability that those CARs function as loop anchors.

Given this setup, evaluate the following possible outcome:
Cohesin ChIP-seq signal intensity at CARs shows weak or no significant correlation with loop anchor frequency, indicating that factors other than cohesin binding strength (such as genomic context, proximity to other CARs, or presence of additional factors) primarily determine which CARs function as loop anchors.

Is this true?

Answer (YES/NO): NO